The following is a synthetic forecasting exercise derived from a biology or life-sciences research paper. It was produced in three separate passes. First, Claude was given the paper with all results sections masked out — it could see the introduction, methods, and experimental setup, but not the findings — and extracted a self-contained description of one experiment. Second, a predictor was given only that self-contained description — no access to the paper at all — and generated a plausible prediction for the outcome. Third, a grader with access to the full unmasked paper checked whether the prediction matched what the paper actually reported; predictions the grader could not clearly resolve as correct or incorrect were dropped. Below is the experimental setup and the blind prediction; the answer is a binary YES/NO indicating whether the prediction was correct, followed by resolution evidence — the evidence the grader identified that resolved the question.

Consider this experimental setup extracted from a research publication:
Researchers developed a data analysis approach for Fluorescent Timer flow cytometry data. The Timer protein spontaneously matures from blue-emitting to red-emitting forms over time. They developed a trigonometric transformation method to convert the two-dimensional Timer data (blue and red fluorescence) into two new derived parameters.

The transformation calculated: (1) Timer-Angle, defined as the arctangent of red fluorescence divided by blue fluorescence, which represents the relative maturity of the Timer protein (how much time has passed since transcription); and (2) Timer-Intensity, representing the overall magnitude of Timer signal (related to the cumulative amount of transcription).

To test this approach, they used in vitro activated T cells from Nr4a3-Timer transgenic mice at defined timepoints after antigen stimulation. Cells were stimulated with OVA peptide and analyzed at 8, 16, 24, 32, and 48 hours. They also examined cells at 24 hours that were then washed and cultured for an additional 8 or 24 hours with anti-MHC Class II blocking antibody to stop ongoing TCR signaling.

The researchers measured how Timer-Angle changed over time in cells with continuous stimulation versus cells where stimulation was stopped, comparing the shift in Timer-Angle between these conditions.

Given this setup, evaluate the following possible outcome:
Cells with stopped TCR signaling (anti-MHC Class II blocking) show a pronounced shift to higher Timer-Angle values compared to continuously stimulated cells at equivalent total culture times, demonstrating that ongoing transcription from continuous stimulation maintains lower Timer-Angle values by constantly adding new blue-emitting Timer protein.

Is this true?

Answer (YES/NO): YES